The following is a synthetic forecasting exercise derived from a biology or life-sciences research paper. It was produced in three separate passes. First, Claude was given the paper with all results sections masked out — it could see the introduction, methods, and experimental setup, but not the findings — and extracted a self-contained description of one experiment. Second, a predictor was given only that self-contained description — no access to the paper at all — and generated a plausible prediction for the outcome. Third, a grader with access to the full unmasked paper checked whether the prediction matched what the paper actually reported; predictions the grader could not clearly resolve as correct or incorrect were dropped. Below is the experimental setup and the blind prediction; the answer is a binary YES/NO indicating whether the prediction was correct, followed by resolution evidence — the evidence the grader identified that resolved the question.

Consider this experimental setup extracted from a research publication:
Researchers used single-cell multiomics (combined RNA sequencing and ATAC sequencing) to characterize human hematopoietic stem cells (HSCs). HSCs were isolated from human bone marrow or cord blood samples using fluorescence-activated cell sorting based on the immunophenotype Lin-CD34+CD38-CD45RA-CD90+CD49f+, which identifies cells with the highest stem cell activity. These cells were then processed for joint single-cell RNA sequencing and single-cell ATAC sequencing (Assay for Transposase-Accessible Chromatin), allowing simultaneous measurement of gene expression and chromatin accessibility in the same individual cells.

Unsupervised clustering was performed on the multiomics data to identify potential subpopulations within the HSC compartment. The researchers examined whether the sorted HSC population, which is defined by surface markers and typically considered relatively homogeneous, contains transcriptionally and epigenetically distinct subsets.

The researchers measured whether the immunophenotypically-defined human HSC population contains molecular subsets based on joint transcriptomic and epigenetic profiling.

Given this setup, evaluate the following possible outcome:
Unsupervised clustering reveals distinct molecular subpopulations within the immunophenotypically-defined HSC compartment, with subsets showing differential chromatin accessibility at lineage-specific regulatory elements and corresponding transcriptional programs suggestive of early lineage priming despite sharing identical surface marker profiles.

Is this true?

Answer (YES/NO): NO